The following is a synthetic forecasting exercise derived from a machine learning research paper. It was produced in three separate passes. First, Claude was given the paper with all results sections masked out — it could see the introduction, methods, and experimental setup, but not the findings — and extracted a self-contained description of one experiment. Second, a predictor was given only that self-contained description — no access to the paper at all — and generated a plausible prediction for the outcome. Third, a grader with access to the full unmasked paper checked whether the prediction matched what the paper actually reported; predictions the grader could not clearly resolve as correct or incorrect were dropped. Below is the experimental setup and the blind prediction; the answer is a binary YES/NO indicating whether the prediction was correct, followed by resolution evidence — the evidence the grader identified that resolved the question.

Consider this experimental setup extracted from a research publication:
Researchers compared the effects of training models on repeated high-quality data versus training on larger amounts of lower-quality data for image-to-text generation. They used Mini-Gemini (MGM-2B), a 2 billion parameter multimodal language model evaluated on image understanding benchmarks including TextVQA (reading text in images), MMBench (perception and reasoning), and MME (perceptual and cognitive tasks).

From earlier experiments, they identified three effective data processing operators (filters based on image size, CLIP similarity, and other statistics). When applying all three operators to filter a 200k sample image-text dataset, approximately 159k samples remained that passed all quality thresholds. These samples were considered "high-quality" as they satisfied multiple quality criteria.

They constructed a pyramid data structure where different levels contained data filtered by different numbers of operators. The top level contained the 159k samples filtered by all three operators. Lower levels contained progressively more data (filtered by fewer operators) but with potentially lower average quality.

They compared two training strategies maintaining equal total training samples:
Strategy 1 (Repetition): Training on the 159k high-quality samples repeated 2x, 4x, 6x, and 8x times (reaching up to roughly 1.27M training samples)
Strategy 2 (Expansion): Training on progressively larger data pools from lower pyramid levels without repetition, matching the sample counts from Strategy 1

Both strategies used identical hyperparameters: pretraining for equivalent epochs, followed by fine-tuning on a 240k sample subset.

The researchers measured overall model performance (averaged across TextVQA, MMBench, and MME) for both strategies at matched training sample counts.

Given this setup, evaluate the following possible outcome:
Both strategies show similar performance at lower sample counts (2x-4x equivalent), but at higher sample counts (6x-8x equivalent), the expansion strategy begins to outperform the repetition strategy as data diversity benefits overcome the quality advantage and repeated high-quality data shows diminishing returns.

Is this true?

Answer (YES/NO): NO